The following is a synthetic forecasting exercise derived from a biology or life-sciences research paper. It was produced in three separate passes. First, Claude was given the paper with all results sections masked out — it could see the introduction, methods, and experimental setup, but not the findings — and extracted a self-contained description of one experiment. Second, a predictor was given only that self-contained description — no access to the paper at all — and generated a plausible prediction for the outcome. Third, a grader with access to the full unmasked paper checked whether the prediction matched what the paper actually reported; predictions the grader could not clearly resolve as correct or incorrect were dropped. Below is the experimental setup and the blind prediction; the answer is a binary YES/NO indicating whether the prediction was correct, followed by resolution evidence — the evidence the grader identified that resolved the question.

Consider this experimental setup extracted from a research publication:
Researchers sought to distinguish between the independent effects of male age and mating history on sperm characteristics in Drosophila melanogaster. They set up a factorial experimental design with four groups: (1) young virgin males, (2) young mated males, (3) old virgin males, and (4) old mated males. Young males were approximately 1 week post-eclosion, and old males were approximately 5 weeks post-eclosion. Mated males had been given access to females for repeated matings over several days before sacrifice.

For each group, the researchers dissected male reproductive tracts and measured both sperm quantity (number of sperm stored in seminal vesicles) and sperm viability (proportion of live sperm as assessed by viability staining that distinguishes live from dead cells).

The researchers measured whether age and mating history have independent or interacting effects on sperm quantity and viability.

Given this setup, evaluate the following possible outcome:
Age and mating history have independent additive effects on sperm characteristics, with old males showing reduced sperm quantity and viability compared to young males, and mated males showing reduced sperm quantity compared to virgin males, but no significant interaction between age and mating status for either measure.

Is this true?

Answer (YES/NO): NO